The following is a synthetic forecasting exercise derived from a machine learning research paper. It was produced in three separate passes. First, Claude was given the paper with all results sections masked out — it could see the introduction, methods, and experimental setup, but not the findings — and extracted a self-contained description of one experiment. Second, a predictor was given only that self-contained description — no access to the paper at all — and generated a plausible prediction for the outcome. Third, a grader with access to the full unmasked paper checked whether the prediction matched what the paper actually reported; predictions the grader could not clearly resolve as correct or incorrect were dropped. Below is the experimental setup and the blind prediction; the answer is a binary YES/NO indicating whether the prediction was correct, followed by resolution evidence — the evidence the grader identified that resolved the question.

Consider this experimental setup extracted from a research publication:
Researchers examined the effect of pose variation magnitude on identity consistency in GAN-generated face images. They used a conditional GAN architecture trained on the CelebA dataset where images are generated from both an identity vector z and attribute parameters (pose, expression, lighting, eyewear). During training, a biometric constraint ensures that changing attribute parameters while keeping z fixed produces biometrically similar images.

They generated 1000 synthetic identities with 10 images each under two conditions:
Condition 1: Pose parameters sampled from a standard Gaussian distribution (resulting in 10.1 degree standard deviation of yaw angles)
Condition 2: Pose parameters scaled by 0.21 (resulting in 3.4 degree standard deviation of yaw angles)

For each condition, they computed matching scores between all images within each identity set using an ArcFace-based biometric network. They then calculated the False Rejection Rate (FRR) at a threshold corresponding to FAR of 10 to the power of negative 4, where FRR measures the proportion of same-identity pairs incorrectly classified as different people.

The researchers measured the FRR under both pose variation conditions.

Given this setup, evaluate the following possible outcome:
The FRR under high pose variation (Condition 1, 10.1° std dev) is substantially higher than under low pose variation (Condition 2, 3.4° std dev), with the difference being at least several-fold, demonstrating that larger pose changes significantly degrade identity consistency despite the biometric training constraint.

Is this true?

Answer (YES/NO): NO